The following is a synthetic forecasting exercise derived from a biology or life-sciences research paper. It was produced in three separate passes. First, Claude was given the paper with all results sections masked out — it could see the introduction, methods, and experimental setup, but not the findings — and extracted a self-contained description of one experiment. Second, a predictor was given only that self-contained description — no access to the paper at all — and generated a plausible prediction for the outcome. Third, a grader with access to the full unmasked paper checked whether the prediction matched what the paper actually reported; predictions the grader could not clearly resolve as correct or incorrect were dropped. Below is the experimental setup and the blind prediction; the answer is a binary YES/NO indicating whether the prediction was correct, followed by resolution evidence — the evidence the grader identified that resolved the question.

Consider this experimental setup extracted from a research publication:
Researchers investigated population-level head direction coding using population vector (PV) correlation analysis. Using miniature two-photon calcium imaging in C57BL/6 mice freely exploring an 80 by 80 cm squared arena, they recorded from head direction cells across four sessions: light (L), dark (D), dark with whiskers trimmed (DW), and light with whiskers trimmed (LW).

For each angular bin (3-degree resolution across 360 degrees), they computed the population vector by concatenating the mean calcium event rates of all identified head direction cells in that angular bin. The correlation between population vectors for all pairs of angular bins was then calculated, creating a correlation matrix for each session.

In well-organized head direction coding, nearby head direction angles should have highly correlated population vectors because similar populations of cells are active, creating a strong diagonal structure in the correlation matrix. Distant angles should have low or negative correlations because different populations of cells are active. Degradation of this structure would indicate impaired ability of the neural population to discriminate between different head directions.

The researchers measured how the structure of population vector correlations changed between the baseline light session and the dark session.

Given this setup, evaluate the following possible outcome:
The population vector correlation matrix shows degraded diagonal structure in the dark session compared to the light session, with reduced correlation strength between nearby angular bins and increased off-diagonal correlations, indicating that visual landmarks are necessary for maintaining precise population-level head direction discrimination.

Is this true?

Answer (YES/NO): YES